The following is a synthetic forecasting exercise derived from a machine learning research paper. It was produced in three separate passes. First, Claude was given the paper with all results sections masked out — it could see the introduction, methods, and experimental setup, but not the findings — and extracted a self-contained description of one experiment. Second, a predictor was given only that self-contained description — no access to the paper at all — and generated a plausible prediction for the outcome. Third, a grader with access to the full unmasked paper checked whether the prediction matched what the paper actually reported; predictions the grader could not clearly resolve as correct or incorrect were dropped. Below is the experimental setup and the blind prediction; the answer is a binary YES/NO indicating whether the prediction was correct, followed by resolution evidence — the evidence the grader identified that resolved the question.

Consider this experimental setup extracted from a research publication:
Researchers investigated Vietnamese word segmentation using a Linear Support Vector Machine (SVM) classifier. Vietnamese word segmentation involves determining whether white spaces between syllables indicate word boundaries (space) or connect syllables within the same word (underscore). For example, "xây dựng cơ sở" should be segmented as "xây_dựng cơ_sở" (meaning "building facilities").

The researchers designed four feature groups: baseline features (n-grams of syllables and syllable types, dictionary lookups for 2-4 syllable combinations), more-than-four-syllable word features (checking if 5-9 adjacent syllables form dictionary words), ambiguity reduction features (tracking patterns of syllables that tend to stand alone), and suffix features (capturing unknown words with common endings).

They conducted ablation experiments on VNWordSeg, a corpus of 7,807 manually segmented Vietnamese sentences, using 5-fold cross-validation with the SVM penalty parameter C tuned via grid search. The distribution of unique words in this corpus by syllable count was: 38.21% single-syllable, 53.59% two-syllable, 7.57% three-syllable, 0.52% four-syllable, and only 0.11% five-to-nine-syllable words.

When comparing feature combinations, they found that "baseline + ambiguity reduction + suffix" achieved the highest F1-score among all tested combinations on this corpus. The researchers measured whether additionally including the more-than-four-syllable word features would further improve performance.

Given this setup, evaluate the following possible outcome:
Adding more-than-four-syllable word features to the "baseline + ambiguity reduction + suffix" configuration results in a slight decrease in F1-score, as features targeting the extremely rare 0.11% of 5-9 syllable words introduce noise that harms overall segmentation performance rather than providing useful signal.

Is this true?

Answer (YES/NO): NO